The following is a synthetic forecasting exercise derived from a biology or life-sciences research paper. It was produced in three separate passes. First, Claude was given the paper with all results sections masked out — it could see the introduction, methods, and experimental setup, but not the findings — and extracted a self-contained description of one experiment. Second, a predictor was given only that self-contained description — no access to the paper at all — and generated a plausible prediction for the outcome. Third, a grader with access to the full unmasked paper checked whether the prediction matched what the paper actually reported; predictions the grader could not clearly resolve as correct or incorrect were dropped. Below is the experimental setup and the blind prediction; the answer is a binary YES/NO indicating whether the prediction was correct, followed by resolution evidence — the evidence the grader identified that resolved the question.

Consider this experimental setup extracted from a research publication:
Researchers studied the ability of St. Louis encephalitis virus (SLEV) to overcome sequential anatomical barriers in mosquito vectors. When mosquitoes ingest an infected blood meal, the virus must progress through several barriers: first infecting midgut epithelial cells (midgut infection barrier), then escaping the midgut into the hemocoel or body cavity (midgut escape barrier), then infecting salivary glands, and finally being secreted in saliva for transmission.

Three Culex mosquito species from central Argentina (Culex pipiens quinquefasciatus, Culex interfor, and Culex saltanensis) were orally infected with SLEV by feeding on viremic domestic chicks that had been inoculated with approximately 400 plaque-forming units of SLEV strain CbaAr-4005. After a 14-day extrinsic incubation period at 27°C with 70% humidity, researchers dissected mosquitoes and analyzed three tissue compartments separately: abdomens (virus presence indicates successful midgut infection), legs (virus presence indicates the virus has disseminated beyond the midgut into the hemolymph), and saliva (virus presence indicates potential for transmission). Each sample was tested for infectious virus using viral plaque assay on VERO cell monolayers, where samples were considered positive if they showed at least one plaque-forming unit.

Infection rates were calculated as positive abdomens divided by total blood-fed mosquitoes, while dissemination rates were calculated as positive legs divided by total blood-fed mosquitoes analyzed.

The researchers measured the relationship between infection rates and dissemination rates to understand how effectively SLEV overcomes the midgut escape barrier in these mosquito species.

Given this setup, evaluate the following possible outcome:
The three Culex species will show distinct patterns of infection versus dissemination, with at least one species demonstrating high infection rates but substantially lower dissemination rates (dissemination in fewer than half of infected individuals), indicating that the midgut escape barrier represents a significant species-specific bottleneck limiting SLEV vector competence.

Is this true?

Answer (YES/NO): NO